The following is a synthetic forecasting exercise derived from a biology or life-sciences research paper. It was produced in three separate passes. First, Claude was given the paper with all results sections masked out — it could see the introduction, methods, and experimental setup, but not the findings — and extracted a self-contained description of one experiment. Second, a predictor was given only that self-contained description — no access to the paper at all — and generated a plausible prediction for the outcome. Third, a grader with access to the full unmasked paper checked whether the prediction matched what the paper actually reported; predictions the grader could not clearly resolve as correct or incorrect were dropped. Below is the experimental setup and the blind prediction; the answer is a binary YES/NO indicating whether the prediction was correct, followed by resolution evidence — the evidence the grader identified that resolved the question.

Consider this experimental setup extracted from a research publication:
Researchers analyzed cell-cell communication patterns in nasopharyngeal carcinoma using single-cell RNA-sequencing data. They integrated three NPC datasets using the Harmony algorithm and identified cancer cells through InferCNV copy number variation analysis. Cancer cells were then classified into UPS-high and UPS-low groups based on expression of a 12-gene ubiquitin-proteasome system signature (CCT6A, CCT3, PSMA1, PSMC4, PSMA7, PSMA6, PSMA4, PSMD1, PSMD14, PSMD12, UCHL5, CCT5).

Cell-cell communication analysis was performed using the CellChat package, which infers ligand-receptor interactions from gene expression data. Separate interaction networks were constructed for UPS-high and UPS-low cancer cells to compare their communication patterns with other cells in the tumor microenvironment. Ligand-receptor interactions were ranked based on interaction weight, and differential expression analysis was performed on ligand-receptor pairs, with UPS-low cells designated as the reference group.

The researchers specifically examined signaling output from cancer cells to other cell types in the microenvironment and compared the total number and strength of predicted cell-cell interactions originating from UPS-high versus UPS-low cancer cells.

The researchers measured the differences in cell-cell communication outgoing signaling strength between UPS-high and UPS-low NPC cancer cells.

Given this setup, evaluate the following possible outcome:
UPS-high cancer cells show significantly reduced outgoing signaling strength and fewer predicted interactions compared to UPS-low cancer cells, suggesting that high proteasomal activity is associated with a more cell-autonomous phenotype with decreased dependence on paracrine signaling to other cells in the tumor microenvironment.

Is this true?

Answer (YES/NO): NO